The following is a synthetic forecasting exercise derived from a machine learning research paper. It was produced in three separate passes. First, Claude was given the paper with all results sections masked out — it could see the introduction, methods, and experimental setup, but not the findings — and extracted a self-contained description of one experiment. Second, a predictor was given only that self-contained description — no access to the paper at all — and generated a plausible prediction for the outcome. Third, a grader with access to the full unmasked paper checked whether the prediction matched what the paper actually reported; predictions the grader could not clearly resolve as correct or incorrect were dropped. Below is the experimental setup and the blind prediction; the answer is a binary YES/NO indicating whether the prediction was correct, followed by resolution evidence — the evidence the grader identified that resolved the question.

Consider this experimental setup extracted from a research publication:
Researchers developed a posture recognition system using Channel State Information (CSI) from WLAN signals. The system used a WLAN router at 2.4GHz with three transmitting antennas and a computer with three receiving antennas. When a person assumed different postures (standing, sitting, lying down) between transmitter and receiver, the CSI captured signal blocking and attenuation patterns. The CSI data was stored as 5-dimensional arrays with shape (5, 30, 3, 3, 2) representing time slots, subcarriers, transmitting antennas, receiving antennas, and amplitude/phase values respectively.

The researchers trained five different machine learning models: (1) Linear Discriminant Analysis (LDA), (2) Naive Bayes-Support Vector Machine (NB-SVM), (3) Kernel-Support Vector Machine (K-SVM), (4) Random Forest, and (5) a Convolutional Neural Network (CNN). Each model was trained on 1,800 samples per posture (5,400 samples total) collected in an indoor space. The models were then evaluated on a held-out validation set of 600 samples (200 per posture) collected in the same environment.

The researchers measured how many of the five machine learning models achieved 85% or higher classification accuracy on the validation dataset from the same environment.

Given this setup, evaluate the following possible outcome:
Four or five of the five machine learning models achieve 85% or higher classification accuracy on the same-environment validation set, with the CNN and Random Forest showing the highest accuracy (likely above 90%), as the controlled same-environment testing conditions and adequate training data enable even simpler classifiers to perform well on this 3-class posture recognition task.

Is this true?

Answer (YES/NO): NO